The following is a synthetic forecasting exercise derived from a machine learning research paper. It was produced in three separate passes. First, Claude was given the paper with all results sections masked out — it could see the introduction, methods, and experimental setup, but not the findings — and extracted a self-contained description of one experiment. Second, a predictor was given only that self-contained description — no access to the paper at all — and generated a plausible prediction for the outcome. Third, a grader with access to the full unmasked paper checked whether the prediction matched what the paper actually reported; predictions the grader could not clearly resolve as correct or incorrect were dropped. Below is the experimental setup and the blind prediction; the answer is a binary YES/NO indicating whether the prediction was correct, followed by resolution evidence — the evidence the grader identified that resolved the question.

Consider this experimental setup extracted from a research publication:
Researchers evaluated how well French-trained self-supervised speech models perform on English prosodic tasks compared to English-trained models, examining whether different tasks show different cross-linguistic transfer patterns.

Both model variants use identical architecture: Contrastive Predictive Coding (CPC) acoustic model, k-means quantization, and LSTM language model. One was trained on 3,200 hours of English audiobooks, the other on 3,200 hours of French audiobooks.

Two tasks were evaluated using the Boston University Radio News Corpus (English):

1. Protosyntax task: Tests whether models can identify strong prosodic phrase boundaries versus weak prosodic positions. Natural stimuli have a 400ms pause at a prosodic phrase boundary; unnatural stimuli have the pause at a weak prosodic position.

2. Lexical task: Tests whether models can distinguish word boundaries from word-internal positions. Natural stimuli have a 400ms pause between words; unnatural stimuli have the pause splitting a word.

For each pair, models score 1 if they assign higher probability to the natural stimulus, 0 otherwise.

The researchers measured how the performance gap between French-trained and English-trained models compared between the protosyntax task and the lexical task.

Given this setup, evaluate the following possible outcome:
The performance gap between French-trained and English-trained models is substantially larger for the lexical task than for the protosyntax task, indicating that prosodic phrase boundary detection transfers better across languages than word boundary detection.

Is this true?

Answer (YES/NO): YES